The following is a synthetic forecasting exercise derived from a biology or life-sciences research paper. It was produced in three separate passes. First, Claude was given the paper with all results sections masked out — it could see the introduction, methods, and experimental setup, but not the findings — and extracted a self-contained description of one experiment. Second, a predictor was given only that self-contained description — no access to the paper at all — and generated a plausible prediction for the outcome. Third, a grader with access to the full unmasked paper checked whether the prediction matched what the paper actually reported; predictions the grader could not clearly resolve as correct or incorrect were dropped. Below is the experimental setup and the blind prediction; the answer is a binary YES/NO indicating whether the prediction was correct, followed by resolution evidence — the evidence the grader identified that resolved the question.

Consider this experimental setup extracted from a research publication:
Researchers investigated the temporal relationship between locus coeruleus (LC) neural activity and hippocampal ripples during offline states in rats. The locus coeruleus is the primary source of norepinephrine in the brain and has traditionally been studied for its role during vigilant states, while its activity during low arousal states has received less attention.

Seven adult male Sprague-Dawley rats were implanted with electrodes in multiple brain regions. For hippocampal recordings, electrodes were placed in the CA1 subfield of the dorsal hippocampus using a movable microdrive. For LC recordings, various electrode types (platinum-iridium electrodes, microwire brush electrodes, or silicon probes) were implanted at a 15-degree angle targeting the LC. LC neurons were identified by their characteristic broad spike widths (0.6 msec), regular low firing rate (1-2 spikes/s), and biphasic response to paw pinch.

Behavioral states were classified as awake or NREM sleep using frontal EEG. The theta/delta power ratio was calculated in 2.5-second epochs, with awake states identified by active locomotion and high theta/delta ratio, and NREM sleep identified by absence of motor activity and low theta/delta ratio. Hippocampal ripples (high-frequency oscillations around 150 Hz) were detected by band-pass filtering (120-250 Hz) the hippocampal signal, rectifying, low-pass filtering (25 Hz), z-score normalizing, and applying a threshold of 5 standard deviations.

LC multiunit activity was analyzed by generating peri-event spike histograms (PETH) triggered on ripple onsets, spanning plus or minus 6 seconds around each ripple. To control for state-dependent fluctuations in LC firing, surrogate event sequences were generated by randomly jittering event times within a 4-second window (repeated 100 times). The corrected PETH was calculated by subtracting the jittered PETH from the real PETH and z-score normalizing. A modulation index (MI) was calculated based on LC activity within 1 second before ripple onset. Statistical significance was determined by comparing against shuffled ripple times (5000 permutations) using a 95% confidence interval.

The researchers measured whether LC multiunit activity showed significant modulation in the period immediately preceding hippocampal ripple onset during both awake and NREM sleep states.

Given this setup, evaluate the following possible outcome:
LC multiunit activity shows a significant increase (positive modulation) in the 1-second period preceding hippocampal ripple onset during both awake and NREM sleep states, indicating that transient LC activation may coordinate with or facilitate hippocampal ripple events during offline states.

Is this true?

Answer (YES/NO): NO